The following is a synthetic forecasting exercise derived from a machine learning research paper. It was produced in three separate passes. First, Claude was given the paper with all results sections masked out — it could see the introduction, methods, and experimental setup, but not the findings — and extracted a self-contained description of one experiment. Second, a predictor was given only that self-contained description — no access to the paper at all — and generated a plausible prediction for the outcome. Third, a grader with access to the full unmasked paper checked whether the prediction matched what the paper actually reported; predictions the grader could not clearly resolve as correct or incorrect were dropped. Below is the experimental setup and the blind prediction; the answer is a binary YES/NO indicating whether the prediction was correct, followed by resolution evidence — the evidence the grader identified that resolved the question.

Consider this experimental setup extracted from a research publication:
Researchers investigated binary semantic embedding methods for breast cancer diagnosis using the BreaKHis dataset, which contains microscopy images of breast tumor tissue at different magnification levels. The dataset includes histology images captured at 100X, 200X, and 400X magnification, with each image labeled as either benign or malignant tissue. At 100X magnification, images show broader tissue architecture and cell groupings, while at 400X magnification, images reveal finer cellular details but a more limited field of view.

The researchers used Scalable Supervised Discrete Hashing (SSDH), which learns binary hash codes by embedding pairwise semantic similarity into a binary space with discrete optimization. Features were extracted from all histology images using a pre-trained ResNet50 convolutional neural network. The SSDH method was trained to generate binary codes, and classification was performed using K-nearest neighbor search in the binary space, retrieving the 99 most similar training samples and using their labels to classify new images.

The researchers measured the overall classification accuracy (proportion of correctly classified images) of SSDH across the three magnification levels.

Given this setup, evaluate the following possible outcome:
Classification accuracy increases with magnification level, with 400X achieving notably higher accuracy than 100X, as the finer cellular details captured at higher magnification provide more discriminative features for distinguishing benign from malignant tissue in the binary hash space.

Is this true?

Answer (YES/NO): NO